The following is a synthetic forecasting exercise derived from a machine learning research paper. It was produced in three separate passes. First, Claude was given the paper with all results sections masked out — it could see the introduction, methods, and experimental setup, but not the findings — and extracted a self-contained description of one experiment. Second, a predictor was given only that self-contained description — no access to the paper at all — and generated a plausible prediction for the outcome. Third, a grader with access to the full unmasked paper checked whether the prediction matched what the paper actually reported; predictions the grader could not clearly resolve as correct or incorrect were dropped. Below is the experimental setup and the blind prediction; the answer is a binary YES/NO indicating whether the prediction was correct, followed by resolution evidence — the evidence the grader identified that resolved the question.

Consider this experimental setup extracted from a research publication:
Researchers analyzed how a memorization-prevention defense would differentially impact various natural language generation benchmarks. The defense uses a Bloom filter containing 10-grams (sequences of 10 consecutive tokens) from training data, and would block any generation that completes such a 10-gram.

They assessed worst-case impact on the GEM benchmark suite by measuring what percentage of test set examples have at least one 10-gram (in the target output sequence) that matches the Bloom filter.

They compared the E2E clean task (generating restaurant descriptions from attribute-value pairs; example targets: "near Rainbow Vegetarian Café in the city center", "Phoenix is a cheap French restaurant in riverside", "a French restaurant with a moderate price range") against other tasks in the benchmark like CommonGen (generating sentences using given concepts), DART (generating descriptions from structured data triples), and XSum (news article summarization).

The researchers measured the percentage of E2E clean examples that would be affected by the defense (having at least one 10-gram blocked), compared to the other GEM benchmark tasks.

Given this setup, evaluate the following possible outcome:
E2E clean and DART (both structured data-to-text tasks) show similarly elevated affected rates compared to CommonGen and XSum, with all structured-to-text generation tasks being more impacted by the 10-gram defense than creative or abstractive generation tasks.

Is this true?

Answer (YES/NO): NO